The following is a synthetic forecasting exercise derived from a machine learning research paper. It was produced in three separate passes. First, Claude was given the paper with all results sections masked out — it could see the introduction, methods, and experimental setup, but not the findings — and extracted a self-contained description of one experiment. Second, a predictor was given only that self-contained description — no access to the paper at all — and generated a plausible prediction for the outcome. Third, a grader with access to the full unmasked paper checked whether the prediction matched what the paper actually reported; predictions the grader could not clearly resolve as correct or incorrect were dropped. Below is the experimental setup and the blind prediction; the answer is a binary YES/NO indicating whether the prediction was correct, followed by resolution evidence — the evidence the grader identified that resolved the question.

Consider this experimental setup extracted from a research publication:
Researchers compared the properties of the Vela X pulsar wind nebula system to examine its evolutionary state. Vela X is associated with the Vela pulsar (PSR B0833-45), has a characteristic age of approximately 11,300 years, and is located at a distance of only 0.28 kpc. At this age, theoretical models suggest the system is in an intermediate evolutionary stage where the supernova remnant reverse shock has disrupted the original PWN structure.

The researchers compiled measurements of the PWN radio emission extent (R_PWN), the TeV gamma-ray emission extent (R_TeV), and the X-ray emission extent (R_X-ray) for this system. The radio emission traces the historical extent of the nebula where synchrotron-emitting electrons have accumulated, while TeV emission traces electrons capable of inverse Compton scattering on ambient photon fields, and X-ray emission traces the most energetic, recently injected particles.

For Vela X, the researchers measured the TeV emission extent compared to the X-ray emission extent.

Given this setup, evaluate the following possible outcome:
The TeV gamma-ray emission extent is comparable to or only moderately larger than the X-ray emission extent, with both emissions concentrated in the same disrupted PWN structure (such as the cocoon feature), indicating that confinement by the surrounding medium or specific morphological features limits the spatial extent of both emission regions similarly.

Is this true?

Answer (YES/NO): YES